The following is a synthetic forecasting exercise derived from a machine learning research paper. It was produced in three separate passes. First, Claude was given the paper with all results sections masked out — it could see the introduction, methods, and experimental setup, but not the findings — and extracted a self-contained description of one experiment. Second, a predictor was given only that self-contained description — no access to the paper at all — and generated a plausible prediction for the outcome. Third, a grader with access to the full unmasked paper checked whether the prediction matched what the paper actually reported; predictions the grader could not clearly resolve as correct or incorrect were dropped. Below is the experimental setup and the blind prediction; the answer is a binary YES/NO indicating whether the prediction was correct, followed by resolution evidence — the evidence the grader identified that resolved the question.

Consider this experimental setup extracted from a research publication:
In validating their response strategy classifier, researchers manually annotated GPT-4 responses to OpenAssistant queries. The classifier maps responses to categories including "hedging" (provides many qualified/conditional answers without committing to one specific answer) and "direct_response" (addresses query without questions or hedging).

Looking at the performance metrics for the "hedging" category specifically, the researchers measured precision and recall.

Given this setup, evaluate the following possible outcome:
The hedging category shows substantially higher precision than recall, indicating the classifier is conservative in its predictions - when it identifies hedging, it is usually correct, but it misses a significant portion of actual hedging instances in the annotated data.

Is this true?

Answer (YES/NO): YES